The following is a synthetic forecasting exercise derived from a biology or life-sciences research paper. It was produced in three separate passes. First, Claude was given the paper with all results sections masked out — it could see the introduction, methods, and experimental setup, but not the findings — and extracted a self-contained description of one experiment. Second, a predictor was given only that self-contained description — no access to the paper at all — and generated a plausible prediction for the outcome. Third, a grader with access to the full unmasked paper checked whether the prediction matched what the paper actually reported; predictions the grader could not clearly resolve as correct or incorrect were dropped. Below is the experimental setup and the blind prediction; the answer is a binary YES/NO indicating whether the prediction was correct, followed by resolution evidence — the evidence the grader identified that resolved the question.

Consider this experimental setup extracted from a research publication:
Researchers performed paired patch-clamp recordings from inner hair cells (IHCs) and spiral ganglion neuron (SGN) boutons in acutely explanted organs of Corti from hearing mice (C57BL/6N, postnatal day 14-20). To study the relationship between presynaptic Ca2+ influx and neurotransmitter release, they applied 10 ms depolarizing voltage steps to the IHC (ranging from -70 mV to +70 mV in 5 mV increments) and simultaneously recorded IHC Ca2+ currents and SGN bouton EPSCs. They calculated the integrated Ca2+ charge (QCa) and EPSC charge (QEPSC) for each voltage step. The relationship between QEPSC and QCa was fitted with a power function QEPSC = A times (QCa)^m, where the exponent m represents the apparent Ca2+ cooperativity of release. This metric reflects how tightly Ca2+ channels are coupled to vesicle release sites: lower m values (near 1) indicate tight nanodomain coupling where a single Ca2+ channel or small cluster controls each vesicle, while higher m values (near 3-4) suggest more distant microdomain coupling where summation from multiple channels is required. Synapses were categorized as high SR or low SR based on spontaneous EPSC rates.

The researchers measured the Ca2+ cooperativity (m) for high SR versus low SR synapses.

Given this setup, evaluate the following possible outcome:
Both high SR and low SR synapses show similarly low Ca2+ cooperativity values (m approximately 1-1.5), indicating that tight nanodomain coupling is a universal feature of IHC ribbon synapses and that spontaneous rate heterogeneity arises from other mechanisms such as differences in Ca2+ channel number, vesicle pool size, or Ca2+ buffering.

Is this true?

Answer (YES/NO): NO